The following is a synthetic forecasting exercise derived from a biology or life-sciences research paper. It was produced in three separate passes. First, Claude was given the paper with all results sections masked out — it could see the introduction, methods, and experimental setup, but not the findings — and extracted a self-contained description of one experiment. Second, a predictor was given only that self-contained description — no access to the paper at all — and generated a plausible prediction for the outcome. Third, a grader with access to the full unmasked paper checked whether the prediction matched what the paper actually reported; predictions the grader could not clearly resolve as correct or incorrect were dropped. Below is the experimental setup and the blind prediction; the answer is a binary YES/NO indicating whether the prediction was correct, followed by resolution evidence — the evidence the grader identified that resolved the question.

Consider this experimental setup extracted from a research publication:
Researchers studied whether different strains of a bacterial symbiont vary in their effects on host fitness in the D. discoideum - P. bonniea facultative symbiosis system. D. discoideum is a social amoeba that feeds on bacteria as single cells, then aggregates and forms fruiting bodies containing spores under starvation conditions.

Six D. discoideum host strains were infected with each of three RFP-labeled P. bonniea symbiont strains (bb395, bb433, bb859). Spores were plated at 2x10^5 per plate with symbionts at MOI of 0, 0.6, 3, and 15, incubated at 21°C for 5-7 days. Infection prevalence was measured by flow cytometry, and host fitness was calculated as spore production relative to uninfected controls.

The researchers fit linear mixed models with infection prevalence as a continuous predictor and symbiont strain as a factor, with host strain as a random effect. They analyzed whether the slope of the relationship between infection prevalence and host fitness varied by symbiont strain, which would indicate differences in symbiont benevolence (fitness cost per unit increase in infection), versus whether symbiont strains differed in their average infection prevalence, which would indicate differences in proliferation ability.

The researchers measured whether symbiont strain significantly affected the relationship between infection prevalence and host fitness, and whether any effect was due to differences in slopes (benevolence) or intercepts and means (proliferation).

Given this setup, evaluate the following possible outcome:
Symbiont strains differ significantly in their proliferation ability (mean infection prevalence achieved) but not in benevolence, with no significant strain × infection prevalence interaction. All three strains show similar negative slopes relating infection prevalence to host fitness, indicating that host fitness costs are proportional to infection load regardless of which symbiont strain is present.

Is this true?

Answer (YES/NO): NO